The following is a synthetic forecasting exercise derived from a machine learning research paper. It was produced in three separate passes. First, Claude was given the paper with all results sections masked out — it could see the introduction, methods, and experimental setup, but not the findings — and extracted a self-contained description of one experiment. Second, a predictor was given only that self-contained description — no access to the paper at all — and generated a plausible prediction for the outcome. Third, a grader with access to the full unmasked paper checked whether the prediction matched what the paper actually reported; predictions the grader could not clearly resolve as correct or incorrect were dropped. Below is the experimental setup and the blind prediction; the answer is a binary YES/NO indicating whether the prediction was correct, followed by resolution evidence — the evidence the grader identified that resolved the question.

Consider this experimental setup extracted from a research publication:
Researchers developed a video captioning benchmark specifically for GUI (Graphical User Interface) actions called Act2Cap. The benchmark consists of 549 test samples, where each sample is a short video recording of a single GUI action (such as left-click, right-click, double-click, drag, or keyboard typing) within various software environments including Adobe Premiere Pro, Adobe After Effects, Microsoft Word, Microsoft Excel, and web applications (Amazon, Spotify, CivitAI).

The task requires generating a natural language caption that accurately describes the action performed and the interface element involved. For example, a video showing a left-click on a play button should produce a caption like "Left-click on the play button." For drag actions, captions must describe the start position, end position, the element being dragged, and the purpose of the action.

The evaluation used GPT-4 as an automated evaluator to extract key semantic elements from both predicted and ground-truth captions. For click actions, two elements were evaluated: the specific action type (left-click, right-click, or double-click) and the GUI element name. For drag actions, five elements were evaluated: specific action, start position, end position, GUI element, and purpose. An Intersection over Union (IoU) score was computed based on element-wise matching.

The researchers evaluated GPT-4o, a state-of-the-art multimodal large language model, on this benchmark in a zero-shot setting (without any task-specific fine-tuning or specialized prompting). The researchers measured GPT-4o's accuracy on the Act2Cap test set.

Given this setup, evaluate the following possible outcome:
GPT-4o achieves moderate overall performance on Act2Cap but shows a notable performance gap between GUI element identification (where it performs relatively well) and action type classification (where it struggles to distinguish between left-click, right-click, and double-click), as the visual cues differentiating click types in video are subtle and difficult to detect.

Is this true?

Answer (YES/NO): NO